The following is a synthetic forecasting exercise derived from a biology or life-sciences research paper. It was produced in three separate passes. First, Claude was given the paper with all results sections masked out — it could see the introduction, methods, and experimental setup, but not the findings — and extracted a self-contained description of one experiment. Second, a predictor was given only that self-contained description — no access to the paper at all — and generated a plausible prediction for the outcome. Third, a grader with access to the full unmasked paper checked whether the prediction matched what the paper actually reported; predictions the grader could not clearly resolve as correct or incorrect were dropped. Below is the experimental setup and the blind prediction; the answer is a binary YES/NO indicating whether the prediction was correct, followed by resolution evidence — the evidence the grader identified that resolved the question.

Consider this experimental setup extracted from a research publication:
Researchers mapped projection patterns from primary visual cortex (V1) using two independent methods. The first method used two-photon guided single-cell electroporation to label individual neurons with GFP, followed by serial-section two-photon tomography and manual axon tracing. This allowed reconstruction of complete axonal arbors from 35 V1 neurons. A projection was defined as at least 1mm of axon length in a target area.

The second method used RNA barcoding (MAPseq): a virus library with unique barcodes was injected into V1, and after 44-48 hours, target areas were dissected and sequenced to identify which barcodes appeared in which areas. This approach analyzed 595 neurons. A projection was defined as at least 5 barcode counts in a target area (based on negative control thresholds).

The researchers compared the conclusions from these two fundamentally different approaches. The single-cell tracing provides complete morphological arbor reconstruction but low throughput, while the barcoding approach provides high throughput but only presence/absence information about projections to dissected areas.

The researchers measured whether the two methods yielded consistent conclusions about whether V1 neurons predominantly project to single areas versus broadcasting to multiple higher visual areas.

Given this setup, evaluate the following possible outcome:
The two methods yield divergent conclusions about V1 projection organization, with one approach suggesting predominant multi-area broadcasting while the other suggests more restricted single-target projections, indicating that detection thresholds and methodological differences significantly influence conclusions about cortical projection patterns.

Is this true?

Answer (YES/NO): NO